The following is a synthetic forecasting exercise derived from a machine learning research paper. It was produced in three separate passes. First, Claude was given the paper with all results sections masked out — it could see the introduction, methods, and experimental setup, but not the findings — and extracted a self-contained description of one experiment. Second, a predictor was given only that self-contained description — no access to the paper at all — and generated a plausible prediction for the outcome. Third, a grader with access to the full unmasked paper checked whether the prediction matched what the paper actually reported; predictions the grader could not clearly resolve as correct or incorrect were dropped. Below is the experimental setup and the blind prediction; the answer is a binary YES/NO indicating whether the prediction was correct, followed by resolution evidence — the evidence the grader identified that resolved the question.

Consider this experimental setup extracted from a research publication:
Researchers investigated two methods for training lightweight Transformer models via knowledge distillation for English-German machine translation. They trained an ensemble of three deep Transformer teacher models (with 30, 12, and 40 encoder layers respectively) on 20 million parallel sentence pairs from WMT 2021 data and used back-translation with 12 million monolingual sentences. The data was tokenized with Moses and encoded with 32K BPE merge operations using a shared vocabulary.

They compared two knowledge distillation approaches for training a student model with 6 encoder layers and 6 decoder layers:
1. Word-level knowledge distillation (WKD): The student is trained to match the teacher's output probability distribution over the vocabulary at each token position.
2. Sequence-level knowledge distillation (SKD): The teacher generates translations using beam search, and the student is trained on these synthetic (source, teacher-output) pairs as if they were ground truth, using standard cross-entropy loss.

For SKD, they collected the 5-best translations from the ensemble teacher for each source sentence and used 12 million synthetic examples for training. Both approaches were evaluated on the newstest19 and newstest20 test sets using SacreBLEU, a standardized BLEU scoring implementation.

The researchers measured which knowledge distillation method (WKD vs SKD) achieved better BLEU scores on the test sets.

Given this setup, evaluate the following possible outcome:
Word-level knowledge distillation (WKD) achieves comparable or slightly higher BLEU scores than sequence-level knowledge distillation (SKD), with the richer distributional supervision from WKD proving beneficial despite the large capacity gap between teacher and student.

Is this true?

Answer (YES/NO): NO